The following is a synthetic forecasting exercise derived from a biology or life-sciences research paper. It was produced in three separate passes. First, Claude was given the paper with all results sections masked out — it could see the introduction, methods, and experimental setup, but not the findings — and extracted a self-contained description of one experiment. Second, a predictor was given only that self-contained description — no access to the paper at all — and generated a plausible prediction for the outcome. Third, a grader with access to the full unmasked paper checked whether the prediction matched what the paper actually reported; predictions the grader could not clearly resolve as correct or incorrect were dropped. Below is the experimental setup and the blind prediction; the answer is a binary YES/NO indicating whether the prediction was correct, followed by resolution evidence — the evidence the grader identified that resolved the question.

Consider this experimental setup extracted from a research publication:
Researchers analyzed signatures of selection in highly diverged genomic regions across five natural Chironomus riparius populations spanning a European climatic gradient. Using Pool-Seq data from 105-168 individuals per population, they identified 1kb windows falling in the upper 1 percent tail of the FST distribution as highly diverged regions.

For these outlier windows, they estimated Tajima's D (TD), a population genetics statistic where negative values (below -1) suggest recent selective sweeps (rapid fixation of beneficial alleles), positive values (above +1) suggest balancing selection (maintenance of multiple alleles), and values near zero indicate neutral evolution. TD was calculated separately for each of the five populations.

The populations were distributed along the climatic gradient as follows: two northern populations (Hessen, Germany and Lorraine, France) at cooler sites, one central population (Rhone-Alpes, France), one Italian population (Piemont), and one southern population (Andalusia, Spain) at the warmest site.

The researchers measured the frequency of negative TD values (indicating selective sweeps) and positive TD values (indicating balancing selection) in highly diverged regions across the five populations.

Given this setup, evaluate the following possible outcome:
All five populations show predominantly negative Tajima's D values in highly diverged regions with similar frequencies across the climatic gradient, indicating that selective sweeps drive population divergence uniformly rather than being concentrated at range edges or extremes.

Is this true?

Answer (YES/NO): NO